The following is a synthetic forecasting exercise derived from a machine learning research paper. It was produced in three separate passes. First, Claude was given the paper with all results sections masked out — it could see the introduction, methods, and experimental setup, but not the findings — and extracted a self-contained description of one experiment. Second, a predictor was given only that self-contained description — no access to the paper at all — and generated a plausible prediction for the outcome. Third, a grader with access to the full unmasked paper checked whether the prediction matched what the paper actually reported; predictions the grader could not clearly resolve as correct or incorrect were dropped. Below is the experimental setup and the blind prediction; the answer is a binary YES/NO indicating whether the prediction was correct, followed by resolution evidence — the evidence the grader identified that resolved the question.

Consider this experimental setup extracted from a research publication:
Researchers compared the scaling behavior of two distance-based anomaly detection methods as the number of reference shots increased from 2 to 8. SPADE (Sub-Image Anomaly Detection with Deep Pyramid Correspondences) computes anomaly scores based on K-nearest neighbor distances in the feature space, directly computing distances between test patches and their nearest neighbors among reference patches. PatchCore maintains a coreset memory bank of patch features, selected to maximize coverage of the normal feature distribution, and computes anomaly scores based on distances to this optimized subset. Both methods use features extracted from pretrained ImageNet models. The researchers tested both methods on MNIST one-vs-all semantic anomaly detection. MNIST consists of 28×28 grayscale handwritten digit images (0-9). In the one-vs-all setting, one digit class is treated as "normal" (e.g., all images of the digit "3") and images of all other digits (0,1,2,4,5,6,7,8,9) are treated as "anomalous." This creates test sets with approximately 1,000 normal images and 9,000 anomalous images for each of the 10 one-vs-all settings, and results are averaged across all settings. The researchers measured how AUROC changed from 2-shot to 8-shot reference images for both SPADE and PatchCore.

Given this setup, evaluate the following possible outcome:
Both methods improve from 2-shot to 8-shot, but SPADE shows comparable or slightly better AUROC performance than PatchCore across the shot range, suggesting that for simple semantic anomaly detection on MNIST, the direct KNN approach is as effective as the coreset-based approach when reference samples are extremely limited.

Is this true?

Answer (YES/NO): NO